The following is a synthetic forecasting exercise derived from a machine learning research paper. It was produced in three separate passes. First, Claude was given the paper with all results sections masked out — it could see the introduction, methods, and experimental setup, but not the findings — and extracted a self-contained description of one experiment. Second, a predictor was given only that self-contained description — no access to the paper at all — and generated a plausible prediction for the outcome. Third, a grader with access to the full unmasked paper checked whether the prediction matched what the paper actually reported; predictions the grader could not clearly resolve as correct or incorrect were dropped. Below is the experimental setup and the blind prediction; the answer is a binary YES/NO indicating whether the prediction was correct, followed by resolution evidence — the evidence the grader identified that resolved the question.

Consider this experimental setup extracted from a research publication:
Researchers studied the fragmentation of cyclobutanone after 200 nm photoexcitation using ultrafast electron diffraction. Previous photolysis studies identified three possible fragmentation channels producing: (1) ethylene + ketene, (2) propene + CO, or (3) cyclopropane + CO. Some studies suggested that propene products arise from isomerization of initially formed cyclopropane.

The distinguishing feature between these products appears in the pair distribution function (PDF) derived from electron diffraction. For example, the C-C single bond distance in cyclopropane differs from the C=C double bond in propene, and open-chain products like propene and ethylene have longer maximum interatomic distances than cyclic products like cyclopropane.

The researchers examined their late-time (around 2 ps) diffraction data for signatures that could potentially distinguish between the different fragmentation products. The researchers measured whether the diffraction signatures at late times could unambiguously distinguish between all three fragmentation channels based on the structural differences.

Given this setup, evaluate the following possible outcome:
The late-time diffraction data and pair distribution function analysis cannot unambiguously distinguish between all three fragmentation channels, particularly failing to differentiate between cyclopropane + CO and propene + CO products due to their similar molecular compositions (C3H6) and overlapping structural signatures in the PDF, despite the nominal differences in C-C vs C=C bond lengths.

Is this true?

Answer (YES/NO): NO